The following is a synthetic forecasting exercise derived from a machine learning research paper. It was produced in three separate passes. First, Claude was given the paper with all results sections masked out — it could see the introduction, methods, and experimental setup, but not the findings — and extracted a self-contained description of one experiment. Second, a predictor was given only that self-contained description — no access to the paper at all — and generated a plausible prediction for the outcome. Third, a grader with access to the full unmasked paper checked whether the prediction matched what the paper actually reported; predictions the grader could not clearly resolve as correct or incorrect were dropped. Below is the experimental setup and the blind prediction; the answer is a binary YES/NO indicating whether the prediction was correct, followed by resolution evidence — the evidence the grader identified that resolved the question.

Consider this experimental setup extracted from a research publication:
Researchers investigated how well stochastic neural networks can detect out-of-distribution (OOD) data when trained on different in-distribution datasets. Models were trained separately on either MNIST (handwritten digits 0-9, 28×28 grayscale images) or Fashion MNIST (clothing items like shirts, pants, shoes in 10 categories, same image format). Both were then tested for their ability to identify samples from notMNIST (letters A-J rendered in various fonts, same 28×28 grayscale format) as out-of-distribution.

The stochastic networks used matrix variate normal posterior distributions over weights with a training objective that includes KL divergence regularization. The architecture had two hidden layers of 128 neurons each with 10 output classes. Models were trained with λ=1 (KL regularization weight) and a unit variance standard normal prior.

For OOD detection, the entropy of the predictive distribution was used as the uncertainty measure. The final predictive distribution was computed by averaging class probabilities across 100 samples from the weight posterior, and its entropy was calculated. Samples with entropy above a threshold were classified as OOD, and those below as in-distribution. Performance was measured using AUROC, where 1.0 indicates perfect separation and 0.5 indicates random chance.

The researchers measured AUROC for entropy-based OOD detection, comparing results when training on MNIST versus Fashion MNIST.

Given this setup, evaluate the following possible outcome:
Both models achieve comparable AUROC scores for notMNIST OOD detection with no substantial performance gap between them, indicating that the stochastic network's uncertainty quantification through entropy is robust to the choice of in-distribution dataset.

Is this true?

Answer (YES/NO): NO